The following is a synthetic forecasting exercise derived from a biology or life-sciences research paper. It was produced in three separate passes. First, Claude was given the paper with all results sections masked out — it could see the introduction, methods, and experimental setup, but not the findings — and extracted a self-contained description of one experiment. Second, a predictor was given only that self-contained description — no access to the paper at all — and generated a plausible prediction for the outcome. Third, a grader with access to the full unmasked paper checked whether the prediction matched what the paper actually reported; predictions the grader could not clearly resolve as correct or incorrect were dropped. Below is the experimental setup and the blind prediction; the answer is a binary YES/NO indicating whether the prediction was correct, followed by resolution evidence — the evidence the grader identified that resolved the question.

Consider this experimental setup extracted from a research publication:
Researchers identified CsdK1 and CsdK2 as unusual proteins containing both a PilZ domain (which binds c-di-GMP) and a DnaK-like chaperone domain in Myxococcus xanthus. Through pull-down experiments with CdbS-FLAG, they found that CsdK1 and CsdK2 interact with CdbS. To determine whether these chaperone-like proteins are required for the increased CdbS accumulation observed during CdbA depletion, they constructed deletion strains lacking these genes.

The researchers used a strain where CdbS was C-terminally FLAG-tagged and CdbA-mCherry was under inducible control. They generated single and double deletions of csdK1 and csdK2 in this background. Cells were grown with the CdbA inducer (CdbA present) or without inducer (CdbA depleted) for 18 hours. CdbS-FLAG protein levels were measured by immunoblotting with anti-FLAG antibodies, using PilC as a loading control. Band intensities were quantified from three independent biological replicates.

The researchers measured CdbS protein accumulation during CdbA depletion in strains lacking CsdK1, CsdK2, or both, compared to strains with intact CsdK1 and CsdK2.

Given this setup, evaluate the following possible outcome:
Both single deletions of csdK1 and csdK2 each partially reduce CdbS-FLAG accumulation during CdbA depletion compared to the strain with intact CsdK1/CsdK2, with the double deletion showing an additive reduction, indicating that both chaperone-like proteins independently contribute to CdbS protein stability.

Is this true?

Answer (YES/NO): NO